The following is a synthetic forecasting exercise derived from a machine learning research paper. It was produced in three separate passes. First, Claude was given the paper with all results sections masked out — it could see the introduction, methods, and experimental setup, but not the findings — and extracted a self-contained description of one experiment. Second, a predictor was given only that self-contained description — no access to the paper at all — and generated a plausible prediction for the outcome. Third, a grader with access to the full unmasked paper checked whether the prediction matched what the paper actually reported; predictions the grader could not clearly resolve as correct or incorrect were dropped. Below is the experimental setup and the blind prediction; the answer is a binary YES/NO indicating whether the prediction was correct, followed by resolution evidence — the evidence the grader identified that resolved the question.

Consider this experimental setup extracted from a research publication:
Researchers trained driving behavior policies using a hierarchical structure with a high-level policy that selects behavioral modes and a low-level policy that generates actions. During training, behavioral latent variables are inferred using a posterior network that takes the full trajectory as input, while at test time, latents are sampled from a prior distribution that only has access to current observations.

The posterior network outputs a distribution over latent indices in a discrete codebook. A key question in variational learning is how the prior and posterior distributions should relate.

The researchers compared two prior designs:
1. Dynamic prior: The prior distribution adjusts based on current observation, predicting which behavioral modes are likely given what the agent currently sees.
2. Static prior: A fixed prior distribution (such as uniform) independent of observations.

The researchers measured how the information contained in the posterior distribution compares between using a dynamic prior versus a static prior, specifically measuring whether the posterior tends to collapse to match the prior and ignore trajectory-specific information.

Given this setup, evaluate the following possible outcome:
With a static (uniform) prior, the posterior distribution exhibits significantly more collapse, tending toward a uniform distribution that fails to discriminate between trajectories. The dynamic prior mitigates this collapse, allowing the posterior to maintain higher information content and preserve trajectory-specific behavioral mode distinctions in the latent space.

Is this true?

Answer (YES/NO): NO